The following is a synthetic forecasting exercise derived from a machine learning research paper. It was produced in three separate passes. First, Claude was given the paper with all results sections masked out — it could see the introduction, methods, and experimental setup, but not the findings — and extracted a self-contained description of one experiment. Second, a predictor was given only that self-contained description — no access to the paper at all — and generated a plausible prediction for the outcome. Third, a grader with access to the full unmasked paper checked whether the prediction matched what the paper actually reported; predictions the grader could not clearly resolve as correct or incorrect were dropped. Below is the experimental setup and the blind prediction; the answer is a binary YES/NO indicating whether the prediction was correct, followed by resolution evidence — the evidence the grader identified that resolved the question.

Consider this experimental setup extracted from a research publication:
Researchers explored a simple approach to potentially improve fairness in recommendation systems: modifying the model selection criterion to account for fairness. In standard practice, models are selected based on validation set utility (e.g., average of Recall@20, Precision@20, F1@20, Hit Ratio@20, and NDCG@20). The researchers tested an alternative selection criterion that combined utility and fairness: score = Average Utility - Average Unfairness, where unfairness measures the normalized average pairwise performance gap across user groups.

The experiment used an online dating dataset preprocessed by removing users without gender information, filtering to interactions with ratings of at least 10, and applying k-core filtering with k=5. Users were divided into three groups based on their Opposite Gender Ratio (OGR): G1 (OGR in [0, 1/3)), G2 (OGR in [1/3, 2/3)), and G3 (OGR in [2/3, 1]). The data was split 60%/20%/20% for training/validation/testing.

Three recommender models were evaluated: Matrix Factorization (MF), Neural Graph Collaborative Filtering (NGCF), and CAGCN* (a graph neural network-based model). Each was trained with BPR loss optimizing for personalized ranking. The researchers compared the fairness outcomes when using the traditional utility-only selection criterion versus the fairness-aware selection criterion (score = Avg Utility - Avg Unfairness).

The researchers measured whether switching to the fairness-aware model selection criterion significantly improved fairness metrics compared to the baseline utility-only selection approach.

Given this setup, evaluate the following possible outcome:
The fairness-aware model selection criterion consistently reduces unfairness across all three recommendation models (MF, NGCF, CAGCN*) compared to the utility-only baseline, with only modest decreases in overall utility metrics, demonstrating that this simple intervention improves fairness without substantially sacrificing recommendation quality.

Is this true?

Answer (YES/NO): NO